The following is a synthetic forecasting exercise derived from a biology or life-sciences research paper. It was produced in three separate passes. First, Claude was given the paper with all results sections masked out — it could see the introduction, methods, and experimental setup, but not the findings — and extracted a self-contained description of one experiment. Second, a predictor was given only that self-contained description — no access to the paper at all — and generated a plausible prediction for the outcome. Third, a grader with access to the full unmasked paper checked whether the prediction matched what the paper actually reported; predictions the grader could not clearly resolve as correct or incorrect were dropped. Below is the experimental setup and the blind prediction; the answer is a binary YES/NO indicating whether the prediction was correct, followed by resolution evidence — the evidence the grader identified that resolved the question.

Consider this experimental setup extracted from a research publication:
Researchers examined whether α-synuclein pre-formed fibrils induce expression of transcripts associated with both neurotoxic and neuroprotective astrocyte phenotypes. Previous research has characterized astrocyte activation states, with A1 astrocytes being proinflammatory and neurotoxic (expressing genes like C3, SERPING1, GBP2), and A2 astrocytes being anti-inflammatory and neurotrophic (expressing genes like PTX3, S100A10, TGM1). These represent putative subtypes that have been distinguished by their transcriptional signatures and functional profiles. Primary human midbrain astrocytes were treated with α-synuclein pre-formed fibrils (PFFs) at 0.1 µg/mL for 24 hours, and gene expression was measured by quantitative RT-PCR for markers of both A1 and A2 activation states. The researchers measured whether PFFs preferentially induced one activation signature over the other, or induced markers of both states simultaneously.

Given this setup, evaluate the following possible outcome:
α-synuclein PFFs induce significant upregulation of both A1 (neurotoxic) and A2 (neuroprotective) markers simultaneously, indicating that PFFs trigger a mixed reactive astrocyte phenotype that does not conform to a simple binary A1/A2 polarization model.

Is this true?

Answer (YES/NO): YES